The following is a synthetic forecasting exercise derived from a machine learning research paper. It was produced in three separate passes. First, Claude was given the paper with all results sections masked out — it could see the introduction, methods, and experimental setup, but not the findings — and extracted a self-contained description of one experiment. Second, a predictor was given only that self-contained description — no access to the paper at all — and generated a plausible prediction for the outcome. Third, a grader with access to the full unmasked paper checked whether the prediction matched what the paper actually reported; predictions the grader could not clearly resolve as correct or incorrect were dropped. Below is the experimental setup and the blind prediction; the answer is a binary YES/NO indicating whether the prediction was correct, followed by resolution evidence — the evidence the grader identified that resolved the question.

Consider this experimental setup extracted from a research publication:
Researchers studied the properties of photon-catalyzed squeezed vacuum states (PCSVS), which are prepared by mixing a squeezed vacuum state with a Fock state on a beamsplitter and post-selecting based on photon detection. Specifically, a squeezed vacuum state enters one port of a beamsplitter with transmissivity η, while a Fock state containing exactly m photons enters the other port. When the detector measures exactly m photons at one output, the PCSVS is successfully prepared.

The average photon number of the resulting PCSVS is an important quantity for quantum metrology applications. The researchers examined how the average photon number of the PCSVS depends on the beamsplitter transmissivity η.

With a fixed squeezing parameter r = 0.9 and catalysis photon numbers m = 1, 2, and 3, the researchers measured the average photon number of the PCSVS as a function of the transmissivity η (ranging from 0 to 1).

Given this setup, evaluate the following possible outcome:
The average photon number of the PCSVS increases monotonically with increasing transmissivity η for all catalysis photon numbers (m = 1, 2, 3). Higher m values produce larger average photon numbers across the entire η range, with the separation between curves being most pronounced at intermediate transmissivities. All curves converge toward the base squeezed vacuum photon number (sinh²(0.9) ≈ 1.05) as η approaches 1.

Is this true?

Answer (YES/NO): NO